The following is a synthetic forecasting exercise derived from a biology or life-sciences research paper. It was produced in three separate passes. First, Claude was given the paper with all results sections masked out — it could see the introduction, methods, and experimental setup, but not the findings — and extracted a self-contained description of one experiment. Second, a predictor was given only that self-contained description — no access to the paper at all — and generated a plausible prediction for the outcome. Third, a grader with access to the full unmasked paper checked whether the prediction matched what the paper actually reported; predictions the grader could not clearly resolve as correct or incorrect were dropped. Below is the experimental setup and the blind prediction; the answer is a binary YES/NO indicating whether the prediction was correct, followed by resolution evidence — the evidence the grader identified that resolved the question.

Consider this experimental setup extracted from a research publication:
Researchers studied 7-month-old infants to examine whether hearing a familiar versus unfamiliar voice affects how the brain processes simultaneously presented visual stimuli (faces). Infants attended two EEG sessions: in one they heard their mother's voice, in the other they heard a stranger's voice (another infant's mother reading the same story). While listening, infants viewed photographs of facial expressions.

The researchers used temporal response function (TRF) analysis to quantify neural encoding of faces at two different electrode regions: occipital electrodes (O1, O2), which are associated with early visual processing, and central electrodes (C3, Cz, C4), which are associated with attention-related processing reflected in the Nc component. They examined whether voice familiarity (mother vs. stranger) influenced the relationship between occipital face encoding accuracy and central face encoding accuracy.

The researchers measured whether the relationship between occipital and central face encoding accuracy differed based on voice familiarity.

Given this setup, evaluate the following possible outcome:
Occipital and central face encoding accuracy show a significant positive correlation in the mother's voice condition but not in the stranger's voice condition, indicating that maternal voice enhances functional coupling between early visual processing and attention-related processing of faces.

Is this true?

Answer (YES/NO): NO